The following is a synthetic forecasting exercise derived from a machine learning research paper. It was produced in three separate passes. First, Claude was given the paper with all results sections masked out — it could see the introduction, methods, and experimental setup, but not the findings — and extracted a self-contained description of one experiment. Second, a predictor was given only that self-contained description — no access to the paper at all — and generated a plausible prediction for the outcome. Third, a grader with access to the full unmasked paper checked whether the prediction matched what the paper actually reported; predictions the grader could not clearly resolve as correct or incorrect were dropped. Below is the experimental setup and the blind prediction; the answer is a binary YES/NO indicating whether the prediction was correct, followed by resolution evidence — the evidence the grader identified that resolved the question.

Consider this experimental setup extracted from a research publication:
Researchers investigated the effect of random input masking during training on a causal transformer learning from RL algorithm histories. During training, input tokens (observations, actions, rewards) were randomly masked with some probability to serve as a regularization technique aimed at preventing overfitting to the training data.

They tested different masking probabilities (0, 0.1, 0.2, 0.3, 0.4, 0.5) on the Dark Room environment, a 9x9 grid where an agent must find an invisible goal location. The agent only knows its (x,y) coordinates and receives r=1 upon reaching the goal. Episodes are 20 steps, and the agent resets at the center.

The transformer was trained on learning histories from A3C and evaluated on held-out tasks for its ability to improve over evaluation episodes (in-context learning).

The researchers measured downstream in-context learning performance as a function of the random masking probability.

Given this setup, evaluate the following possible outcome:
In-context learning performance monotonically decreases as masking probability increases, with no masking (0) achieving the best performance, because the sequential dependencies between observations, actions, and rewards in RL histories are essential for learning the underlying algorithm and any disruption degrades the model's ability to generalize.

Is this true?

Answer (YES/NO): NO